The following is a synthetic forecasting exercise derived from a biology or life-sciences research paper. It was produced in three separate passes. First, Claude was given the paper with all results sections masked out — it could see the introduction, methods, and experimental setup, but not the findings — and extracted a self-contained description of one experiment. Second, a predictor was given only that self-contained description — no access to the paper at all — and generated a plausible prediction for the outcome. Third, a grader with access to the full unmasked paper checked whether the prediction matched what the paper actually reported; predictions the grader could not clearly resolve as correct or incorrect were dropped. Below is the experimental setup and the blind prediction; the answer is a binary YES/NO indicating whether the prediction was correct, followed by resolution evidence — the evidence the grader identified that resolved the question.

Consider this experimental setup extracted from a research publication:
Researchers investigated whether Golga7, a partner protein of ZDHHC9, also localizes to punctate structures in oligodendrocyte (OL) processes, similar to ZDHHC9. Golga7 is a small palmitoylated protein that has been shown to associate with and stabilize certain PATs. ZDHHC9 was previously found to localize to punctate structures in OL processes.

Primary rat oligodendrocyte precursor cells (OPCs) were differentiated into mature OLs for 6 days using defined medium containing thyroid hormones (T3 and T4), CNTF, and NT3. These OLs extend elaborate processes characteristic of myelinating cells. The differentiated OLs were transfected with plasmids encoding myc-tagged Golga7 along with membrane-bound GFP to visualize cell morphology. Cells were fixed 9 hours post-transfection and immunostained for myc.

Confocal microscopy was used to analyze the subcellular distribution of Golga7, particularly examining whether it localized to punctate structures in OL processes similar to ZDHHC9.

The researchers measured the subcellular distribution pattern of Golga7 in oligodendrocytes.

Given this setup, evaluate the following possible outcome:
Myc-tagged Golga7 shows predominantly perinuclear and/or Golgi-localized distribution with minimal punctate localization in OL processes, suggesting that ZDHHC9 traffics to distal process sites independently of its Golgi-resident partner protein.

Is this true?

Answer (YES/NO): NO